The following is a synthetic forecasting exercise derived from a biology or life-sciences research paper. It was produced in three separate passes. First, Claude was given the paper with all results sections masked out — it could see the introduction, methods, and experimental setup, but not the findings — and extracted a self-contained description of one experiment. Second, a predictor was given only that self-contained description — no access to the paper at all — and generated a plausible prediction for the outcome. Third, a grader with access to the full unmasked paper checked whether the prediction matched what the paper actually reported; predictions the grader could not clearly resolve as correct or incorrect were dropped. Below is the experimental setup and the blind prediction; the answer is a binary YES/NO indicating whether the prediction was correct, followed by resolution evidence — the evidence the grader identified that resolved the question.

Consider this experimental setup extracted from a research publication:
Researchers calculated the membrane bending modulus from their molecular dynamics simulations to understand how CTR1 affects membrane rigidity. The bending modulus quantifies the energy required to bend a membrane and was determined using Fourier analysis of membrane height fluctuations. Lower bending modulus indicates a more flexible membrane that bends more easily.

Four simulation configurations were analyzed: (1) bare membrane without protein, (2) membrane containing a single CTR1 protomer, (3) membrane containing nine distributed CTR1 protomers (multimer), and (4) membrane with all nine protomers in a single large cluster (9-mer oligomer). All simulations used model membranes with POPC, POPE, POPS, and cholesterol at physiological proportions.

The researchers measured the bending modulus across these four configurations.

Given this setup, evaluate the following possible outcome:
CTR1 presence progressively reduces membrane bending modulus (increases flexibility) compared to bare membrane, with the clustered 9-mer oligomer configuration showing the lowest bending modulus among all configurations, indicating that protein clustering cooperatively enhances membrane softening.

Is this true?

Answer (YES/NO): NO